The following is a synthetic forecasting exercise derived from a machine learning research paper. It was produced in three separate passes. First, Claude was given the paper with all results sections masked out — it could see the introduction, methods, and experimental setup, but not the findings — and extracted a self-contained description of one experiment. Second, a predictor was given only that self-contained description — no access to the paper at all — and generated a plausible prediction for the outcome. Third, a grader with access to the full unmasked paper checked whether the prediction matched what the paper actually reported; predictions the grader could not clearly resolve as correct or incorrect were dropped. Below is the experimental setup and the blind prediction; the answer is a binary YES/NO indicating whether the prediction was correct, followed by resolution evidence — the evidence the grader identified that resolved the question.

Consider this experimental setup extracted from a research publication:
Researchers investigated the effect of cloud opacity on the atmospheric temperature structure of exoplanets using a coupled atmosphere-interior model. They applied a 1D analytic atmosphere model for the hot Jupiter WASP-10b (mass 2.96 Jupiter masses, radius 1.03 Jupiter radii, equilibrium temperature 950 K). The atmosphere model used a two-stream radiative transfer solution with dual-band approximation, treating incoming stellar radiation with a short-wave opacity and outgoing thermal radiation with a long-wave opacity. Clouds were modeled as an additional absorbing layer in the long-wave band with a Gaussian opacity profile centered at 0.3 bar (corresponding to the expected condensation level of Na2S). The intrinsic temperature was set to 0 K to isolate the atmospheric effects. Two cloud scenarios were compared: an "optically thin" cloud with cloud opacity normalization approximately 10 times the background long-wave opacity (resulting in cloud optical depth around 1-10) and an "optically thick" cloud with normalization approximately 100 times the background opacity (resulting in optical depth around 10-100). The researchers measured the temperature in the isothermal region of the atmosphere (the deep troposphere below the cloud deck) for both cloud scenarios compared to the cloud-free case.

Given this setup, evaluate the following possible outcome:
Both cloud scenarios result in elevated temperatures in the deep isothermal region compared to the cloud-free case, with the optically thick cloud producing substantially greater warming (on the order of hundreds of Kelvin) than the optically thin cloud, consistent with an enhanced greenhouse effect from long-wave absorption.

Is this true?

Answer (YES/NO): YES